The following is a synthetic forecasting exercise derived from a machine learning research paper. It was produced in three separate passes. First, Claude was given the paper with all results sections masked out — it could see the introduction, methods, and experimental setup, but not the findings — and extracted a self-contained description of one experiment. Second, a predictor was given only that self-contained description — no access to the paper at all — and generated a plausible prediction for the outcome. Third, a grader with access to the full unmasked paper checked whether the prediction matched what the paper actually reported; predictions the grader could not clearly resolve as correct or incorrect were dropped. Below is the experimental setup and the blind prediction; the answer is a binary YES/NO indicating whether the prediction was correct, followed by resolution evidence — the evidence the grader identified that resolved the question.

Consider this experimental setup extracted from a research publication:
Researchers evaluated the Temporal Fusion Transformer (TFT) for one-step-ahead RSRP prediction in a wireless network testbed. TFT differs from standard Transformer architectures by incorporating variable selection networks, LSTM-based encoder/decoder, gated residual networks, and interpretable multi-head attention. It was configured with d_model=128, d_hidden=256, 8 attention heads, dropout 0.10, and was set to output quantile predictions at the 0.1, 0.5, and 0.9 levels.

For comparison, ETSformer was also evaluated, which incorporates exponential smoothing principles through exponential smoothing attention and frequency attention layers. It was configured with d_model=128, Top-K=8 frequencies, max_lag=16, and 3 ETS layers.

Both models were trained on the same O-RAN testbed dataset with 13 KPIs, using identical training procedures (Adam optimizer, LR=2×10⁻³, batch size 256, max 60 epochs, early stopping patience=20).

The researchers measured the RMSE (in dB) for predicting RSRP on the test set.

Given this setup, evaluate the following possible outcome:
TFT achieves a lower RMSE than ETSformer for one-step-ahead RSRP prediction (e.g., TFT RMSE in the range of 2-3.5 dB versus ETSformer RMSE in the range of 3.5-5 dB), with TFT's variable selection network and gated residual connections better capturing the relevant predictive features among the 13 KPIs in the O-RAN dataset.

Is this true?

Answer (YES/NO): NO